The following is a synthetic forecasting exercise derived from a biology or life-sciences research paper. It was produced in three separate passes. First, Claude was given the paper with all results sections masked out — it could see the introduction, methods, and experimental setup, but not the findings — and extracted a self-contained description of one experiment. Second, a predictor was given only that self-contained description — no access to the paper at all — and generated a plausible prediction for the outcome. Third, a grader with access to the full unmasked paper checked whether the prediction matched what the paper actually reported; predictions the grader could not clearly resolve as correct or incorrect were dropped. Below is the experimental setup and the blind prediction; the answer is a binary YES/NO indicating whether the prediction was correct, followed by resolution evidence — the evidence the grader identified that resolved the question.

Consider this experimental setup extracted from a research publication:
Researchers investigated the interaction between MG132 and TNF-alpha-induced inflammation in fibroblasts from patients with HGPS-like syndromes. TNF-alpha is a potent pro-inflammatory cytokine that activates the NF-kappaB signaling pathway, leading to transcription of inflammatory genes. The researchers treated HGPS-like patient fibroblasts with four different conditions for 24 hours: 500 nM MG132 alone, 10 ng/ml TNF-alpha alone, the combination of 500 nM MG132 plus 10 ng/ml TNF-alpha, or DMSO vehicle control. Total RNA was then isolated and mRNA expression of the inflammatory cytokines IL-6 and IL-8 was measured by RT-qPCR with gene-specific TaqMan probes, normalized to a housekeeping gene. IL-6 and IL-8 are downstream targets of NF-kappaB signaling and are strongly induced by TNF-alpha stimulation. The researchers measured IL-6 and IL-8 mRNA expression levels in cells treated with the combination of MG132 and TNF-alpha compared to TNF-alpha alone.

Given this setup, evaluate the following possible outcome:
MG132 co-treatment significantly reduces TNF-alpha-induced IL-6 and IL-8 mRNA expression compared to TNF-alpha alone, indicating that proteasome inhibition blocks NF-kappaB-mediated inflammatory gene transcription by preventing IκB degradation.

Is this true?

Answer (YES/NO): YES